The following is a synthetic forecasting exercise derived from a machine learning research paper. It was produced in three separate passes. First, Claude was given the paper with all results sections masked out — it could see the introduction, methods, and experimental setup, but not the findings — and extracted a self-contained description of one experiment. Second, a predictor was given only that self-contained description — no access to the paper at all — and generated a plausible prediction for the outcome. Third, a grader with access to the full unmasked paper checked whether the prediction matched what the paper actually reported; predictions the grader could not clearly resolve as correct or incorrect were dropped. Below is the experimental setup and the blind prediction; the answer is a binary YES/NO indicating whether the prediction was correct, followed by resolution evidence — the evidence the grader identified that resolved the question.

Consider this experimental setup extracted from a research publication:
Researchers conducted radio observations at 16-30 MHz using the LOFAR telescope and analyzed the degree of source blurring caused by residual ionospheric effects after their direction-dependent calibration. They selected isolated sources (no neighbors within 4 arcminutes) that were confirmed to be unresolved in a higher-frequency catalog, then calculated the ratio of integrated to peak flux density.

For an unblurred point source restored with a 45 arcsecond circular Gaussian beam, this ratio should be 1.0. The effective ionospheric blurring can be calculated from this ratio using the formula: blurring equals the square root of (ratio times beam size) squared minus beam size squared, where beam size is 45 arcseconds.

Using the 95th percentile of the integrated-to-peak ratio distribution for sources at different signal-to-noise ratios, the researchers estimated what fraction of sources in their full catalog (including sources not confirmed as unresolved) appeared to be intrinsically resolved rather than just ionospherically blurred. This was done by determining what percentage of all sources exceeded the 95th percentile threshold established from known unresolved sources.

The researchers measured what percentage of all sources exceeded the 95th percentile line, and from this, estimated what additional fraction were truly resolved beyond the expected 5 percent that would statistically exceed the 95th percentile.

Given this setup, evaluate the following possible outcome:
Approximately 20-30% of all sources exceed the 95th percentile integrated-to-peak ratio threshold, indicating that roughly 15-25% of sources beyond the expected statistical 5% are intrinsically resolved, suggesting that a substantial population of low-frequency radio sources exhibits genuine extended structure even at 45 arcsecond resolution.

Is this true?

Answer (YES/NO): NO